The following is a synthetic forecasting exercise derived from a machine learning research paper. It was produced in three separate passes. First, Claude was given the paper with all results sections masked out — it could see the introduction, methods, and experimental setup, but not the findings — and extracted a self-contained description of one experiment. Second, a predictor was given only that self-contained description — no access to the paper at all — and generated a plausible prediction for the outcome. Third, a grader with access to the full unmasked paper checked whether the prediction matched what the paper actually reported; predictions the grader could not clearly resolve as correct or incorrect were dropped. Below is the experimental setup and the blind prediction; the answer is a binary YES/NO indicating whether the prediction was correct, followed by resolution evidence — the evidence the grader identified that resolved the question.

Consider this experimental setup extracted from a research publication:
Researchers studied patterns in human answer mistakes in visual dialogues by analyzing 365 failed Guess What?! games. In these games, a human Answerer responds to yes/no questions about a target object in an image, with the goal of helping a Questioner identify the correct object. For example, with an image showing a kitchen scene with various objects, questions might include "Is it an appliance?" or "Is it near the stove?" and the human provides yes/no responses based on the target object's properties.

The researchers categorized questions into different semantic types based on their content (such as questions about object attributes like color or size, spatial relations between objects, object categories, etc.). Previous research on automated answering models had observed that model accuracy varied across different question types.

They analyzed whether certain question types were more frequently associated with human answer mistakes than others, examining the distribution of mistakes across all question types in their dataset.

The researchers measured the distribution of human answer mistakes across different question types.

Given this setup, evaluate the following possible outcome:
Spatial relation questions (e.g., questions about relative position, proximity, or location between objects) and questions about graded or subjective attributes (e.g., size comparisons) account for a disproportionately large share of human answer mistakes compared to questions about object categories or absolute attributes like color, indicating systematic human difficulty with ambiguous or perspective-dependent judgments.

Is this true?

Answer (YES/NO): NO